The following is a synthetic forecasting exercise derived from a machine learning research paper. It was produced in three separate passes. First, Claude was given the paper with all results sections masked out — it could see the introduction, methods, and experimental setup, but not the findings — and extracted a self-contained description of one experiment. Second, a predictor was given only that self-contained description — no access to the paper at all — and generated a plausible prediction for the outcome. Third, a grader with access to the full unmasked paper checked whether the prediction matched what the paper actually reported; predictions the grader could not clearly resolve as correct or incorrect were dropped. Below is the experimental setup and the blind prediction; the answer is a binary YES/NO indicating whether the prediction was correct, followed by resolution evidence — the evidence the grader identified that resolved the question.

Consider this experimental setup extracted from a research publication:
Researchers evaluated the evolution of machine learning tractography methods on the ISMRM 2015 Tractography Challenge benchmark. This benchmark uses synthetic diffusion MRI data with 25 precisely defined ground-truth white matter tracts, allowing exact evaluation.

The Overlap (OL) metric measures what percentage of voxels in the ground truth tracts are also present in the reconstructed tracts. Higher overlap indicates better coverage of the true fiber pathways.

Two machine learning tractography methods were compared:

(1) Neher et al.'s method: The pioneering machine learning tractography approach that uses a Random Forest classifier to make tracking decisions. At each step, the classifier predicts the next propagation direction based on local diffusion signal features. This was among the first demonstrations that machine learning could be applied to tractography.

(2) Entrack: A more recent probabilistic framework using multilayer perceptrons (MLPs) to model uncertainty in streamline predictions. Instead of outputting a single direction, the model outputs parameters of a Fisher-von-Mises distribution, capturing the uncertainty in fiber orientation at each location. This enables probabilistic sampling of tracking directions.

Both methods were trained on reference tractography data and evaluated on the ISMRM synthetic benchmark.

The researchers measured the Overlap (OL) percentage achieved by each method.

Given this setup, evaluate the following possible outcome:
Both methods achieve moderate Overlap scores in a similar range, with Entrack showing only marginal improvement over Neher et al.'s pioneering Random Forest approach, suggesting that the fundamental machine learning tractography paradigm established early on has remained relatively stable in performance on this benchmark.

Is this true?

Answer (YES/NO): NO